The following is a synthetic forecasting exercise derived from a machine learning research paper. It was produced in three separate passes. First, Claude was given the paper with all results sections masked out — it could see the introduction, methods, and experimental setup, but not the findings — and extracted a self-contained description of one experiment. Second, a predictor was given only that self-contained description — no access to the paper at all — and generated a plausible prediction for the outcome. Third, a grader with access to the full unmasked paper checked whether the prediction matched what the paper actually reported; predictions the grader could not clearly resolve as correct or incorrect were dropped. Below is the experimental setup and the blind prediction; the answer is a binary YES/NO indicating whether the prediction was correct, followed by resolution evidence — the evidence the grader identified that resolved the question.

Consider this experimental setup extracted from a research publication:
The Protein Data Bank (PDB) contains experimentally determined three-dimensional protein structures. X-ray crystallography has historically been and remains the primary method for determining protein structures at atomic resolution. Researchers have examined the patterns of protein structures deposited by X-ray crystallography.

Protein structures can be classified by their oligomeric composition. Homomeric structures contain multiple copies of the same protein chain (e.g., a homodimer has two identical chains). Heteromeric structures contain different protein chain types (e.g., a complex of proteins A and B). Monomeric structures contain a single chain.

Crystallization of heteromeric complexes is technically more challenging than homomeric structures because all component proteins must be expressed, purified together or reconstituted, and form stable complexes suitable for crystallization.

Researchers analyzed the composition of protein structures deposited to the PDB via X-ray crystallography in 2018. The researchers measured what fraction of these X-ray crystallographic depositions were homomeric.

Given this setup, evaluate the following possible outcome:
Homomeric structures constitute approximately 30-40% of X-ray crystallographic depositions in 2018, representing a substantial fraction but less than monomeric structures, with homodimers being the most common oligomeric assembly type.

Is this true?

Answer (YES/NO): NO